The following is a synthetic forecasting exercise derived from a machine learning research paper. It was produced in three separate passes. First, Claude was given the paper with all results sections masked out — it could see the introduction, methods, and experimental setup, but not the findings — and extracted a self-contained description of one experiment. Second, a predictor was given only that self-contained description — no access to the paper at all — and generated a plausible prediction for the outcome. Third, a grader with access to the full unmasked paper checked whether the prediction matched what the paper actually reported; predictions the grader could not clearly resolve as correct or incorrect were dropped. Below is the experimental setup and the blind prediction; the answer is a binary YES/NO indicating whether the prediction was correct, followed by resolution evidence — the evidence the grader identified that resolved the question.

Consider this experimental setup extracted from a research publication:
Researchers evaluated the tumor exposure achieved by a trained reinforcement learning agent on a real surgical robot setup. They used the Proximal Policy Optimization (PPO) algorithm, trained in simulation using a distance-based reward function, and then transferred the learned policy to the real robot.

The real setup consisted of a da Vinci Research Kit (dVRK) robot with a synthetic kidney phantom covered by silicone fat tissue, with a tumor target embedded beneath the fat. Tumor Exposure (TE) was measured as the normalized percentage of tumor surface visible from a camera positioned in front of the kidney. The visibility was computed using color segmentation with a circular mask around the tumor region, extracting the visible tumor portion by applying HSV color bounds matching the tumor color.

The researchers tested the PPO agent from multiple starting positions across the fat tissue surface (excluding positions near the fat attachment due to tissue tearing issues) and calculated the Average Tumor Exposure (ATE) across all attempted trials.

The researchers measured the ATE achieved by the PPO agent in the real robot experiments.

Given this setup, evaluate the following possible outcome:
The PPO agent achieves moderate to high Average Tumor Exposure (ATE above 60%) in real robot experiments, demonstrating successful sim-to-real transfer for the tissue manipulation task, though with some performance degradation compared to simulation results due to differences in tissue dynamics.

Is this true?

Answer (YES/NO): NO